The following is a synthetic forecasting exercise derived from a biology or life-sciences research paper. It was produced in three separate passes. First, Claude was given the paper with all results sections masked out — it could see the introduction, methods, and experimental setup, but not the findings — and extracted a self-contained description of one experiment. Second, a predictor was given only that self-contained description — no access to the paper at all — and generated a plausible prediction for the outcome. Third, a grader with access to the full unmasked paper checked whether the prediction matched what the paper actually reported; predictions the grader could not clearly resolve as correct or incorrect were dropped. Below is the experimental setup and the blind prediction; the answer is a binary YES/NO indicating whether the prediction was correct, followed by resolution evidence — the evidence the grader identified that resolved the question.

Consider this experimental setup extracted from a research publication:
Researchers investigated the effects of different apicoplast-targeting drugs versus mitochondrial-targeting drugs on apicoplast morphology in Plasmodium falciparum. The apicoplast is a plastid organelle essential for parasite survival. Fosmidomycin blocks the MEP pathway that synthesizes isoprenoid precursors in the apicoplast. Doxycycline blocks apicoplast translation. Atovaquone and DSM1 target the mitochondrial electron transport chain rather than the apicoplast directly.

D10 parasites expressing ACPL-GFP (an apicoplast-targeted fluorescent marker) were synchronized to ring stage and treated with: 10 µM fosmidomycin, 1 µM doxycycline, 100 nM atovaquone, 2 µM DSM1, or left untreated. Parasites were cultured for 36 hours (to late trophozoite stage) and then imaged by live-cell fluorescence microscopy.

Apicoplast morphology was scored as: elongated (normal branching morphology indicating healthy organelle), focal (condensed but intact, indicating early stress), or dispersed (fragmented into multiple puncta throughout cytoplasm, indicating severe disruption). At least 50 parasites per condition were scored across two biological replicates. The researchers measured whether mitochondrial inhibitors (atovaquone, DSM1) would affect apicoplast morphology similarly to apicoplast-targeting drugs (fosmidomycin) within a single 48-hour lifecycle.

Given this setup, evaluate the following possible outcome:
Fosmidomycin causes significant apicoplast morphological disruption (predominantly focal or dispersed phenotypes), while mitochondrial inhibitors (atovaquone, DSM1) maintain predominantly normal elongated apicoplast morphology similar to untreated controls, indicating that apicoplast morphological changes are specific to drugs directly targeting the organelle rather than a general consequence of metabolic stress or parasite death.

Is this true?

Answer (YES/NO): YES